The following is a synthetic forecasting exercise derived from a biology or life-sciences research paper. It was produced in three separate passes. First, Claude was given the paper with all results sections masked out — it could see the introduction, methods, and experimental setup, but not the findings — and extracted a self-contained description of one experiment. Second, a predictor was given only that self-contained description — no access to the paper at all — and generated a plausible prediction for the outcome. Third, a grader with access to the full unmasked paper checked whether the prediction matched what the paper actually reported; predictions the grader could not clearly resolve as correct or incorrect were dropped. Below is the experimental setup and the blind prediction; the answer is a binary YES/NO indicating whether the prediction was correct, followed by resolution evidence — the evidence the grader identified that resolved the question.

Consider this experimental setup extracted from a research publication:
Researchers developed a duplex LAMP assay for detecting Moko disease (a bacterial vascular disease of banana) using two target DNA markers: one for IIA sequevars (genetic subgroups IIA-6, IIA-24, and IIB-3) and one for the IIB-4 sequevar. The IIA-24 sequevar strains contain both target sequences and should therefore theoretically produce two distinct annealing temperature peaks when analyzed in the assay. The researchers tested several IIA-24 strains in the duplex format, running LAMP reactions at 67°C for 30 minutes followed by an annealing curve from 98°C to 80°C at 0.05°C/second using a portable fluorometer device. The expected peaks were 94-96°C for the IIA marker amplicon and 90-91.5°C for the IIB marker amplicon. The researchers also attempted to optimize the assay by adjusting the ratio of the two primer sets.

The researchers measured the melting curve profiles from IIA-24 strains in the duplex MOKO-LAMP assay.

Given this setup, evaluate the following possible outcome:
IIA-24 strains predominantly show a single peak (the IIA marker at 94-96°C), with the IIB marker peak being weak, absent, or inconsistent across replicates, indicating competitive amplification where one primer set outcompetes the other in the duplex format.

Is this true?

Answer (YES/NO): NO